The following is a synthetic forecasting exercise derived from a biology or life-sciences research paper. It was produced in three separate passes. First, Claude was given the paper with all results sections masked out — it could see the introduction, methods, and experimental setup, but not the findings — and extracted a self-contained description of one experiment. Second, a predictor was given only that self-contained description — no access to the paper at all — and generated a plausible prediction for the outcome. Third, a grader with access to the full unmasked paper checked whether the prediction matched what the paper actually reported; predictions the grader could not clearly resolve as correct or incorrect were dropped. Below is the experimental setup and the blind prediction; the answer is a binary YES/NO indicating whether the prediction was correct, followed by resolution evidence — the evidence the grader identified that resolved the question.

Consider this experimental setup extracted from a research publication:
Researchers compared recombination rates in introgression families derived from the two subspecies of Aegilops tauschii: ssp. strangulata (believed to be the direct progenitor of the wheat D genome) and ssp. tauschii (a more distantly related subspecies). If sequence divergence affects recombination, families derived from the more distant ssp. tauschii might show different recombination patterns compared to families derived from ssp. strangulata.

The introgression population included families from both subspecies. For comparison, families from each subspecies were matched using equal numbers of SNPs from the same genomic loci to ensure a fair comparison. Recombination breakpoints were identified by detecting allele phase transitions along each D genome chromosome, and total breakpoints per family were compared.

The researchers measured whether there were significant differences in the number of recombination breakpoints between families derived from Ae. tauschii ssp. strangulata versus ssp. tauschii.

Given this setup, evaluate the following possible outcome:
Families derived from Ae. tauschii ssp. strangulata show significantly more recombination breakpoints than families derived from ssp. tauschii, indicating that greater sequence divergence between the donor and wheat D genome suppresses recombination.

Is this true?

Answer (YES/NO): NO